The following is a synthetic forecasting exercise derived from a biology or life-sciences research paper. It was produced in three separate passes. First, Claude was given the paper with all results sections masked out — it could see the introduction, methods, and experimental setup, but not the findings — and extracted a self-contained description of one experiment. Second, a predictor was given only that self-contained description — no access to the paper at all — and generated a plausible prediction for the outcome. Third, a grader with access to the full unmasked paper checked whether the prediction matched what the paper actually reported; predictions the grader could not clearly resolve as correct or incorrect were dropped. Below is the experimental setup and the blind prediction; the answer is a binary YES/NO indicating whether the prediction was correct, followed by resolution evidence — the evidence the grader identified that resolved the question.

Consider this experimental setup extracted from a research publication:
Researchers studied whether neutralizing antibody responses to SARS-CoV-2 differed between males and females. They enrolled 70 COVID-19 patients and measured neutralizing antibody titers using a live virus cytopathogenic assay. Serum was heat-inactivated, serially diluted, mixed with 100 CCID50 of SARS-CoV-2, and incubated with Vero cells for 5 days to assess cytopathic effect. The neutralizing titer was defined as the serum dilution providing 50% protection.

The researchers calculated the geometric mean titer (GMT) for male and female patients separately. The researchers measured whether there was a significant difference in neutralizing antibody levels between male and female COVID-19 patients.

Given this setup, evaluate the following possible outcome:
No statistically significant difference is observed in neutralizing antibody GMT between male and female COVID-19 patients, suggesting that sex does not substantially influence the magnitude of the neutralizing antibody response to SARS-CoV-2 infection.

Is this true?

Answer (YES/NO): YES